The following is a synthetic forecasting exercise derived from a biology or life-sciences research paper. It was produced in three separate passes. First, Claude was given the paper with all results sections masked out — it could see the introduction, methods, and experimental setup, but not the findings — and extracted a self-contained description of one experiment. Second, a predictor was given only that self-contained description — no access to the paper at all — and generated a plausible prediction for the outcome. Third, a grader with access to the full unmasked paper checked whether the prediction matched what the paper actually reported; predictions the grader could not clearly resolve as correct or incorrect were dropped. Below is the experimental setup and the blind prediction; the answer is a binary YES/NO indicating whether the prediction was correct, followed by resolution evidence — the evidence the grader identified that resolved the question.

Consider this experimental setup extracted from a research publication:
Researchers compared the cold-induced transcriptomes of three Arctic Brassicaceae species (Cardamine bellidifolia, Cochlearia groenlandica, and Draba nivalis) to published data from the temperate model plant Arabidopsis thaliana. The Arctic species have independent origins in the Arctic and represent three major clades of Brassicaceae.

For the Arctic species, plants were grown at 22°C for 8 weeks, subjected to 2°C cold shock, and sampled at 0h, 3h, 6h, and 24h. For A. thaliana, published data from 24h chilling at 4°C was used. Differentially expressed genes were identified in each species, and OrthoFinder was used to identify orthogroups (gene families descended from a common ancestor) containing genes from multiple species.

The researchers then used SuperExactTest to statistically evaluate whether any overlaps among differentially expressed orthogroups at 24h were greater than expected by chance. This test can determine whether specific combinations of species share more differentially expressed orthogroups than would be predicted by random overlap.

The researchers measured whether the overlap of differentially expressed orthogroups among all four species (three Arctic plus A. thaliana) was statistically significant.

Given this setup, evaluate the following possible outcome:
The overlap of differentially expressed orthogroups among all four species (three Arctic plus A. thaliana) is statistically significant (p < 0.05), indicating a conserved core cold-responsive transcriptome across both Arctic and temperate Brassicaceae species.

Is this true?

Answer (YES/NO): YES